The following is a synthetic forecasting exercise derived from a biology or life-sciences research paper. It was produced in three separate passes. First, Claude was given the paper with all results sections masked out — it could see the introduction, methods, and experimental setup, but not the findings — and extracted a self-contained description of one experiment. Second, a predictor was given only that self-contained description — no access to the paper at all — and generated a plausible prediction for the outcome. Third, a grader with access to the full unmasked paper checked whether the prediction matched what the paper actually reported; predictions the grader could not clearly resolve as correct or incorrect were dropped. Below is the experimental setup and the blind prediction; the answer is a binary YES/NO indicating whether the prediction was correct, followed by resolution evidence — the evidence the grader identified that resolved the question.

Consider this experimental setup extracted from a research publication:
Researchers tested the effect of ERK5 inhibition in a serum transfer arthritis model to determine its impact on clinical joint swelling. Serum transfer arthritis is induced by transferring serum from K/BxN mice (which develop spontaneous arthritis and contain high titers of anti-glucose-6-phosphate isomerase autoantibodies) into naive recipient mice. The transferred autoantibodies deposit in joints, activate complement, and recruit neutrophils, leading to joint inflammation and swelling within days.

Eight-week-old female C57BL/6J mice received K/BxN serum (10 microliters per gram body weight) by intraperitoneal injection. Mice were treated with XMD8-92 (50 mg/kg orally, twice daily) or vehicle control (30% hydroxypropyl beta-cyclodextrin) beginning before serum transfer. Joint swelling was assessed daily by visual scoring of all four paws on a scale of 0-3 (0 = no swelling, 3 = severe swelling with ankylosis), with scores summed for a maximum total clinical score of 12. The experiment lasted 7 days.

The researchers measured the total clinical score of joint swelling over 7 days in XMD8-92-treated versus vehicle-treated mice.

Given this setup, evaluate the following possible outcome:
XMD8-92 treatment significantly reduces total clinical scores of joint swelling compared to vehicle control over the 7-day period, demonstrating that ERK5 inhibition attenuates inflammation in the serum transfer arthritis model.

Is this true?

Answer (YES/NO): NO